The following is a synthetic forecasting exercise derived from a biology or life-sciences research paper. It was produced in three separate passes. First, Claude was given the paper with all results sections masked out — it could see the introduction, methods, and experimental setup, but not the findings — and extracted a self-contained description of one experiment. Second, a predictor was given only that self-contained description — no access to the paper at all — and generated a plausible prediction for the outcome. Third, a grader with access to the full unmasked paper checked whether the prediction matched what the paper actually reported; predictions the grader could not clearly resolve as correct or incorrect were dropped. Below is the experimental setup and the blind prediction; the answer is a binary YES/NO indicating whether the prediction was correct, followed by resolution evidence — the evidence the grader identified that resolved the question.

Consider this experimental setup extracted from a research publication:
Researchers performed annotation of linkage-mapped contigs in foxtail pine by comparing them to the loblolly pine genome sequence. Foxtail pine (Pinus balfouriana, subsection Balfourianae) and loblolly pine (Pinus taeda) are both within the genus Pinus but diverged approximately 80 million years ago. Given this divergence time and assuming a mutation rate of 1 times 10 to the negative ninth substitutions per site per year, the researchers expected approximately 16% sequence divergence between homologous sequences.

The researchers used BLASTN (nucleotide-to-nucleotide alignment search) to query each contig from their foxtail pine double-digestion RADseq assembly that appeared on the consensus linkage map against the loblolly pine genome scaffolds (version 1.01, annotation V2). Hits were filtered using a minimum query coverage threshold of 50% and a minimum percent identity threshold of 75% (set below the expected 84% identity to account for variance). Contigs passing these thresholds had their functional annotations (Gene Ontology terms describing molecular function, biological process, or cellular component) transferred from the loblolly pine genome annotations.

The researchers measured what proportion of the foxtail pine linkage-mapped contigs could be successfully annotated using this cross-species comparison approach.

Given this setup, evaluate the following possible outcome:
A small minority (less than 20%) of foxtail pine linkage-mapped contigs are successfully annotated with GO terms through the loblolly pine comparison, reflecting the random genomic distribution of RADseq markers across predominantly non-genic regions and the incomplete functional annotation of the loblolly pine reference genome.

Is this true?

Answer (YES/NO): YES